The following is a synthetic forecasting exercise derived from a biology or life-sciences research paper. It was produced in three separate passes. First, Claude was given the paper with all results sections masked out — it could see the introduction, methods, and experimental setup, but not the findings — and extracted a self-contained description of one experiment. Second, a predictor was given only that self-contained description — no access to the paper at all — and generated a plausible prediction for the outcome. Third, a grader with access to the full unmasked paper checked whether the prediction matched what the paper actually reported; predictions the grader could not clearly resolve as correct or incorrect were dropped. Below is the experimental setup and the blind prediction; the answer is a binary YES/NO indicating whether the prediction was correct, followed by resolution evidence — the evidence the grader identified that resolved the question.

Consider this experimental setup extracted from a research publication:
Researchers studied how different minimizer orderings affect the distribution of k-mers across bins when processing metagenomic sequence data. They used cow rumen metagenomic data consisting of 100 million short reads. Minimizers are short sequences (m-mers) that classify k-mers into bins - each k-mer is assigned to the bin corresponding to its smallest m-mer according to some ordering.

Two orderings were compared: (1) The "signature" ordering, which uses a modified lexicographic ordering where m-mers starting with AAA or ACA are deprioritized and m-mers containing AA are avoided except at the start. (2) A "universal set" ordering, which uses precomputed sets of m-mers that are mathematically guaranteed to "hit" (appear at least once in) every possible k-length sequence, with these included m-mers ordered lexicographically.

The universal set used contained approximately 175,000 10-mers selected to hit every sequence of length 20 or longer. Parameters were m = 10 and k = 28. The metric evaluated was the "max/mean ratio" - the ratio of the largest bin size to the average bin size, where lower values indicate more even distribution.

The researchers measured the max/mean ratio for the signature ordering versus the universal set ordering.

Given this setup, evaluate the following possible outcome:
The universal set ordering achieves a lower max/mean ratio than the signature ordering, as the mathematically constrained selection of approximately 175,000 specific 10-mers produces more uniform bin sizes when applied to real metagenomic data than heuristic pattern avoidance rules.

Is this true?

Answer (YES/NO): NO